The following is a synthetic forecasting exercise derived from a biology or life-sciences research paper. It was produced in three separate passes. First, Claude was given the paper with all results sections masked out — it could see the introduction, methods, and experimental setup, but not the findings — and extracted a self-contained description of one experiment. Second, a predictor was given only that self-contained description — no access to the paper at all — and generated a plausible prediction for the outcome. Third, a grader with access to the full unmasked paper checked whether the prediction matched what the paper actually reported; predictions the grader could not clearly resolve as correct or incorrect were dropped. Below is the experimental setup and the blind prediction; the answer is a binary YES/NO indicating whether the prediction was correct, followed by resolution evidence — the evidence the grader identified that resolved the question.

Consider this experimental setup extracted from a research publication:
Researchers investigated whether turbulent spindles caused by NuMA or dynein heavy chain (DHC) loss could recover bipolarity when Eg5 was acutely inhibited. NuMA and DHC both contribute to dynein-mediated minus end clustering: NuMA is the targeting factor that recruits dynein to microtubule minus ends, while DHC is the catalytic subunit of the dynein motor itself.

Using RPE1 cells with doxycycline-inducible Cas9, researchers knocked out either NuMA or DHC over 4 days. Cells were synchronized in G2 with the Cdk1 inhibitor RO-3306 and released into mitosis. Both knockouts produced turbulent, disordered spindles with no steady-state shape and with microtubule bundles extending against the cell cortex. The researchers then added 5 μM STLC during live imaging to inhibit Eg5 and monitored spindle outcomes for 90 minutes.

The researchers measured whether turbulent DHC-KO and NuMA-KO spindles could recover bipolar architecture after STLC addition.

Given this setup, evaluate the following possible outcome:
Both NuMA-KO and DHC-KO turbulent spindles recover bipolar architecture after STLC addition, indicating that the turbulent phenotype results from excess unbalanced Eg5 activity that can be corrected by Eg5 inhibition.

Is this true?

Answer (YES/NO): YES